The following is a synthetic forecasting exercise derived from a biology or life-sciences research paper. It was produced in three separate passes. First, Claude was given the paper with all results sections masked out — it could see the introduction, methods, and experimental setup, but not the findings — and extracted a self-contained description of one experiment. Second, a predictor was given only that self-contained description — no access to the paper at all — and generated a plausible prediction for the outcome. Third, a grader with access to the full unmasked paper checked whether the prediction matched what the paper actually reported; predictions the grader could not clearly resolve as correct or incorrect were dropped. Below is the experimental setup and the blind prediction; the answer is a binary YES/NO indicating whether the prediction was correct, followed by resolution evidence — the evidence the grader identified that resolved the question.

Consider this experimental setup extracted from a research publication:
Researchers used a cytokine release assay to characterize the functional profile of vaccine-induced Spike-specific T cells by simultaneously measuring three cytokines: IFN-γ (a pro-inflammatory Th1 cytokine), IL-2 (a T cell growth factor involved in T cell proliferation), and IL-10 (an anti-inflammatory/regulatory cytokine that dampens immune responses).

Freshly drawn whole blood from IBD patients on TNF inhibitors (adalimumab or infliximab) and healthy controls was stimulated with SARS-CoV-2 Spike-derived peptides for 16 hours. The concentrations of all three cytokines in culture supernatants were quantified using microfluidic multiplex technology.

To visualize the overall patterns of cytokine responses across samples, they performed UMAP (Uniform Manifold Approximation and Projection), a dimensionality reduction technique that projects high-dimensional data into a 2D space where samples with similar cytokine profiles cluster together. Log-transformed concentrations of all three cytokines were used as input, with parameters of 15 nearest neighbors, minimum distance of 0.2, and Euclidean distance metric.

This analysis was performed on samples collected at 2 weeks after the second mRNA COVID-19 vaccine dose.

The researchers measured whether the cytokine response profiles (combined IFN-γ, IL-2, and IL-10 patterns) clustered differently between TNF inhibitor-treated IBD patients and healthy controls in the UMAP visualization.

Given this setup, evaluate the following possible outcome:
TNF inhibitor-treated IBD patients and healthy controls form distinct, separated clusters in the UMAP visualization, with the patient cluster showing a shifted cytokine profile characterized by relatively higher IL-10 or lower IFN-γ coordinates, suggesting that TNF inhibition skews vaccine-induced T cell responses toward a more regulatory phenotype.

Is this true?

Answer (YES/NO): NO